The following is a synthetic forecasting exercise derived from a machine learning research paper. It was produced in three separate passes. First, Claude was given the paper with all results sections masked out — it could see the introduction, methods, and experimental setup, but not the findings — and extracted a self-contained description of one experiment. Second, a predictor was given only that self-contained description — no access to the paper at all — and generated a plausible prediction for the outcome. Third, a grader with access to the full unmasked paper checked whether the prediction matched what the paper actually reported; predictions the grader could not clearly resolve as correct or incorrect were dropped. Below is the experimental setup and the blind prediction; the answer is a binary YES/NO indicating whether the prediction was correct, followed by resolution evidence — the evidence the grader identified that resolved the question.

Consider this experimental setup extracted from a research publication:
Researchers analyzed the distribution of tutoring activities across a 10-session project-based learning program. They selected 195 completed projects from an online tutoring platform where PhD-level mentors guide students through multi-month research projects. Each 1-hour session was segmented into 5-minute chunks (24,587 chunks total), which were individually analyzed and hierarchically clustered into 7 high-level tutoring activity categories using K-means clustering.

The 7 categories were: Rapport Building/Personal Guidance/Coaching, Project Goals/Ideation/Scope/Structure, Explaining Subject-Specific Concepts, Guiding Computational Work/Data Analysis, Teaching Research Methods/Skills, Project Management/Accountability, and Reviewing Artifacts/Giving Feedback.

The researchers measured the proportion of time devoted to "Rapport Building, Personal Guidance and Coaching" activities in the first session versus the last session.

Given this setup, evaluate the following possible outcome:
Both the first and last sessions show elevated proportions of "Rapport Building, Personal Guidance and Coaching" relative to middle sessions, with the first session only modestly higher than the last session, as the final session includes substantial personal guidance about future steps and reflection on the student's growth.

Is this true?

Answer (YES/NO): NO